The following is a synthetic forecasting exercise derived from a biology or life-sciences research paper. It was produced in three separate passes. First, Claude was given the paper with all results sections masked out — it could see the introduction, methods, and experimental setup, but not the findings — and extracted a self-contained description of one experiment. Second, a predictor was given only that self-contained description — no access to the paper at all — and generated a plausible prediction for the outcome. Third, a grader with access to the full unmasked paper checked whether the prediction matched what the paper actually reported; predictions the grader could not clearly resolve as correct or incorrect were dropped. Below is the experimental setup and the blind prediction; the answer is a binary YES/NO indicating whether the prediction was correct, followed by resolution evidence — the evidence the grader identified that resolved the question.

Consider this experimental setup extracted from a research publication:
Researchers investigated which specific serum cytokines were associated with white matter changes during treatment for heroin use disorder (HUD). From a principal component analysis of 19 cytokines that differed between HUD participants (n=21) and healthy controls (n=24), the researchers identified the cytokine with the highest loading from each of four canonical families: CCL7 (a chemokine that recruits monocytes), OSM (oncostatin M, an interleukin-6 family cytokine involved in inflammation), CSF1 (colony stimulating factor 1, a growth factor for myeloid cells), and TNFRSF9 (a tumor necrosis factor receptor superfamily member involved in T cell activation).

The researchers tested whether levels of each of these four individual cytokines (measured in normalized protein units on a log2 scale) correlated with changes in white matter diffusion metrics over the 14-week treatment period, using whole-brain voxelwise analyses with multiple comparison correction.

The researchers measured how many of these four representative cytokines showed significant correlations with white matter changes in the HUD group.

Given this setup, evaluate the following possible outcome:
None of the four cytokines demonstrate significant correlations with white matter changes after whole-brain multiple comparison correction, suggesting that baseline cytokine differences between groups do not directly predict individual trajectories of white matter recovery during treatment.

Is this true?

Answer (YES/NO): NO